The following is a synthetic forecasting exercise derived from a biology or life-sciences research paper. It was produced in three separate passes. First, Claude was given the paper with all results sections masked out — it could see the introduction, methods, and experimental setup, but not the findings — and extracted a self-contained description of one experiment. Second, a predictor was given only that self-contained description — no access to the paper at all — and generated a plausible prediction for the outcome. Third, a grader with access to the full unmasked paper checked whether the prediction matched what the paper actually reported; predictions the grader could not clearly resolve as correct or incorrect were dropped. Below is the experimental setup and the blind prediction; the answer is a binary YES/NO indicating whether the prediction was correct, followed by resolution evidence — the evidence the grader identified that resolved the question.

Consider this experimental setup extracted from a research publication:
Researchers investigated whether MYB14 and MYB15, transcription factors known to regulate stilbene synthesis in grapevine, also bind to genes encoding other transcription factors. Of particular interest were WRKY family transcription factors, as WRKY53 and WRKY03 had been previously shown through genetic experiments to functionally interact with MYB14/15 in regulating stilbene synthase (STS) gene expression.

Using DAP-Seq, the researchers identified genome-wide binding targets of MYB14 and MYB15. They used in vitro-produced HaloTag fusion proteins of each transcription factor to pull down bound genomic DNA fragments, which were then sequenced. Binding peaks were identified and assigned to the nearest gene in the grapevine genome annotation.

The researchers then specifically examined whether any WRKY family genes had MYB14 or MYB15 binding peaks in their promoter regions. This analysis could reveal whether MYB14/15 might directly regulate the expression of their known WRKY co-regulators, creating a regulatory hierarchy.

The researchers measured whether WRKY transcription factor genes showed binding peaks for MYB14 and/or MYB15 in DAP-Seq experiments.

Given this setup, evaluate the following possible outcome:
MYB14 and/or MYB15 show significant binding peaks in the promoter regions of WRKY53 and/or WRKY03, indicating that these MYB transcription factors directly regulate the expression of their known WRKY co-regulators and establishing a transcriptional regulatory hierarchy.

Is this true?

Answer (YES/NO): YES